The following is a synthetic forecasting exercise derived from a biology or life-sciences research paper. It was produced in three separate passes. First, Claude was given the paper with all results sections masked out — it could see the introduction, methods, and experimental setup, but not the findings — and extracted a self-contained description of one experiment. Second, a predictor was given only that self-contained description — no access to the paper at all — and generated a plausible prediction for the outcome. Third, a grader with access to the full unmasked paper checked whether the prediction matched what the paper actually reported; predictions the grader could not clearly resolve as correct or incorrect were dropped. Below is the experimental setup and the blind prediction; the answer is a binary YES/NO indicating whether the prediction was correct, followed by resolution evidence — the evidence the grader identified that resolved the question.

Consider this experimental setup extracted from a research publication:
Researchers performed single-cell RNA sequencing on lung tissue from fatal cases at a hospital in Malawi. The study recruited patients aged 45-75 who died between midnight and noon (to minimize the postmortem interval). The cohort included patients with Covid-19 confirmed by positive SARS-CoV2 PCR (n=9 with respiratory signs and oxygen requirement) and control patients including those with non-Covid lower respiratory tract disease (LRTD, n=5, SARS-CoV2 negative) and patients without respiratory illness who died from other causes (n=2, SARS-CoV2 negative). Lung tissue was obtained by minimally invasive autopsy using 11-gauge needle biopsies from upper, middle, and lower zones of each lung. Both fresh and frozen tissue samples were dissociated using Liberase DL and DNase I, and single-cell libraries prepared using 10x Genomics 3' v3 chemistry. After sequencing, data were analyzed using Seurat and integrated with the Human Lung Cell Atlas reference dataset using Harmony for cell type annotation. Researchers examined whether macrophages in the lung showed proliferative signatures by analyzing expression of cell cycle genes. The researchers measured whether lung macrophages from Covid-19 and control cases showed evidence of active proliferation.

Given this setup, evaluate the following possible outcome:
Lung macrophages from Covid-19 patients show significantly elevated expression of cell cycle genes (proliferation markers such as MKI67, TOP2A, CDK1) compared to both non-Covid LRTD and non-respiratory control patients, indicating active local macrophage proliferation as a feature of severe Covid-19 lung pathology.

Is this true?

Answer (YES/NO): NO